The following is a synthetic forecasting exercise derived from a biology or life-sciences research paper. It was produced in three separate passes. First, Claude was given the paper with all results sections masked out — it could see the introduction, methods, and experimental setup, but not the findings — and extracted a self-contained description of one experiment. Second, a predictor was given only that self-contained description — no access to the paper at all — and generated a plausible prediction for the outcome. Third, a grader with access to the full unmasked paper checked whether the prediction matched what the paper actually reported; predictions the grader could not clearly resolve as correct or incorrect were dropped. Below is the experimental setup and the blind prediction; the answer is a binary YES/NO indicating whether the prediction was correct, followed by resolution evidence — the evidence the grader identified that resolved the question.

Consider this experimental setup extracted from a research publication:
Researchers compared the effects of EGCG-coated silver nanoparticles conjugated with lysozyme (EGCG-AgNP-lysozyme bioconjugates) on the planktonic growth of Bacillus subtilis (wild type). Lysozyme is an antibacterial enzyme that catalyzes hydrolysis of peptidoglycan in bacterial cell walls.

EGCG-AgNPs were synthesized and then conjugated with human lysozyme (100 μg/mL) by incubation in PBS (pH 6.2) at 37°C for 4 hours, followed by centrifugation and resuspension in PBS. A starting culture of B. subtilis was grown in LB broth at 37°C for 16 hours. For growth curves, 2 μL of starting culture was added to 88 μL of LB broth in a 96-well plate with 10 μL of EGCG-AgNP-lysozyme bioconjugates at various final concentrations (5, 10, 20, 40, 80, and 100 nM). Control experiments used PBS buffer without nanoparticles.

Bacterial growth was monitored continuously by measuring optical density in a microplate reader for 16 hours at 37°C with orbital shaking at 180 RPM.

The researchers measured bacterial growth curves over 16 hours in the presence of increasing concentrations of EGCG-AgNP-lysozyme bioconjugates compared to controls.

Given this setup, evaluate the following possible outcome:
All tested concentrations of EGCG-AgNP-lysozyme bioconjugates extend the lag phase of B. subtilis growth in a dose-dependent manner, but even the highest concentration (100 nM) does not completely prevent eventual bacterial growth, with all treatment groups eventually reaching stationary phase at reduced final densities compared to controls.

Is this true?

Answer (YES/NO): NO